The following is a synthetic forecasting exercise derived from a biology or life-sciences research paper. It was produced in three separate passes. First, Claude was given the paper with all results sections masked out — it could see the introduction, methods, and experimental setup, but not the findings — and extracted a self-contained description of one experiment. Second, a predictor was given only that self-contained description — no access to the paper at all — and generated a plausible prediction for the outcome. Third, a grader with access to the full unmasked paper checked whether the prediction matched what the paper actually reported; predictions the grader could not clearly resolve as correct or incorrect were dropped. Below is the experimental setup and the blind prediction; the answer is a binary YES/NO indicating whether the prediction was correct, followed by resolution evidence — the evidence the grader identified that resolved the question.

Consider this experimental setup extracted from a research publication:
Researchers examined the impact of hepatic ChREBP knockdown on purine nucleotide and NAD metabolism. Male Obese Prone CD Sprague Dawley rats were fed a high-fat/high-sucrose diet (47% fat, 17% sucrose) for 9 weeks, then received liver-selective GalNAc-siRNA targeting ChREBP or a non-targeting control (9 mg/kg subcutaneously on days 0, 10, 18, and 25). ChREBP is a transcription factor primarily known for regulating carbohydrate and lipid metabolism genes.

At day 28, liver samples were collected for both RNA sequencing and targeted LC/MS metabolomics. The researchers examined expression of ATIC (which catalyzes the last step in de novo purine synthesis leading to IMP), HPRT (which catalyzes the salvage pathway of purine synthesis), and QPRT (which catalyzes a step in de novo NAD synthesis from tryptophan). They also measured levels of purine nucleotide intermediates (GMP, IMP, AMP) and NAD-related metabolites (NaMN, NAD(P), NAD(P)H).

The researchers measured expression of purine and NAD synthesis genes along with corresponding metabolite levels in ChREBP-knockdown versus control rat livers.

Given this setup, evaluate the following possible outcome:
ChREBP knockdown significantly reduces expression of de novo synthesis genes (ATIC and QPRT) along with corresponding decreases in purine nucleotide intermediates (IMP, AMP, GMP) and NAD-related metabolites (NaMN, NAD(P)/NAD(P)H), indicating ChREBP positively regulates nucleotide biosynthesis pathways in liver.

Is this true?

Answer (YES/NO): YES